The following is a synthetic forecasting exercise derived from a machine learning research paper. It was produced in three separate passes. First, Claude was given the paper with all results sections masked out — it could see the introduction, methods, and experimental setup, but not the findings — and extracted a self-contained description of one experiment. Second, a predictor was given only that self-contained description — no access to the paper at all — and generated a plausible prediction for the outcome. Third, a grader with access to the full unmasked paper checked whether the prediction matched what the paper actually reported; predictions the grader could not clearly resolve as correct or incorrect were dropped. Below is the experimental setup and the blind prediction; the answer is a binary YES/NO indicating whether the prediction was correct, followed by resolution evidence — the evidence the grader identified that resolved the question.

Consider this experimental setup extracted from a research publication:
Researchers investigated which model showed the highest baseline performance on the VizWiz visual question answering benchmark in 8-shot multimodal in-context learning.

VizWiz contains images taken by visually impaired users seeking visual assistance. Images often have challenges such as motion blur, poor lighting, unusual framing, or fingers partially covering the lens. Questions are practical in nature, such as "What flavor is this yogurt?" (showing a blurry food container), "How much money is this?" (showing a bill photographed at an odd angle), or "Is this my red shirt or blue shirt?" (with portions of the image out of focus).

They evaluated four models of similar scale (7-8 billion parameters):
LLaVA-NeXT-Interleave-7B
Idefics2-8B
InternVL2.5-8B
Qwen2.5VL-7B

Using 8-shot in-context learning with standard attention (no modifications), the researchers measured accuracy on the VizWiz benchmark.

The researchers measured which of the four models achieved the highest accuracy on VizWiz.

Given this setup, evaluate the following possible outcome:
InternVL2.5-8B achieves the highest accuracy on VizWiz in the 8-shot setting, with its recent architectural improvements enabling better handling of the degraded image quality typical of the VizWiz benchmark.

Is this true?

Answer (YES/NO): YES